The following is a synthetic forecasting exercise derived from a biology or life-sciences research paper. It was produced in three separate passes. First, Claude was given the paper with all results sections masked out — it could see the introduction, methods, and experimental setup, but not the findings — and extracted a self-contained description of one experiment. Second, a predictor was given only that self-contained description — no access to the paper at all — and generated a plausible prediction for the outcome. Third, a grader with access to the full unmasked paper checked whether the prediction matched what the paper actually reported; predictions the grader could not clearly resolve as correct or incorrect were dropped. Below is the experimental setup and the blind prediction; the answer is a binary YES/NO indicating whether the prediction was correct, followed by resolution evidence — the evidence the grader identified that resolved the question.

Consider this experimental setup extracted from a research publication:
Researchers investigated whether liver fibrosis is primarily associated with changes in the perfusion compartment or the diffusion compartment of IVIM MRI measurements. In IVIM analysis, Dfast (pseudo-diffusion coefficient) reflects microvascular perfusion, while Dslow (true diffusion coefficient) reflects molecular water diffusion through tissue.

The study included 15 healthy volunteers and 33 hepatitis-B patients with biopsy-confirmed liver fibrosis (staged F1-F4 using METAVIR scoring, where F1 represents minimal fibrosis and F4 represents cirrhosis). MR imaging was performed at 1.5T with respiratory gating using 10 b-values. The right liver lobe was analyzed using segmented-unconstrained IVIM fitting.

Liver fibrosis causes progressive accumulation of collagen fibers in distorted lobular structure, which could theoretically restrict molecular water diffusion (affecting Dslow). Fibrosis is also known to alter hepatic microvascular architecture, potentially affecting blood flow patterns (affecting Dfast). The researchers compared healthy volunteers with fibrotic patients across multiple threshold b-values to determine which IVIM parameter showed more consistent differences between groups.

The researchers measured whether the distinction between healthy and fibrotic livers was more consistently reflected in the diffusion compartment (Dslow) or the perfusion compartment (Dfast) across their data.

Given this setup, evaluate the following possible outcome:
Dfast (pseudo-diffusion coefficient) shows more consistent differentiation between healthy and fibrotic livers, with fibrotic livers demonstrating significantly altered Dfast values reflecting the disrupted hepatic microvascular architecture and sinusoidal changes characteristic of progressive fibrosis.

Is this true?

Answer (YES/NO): YES